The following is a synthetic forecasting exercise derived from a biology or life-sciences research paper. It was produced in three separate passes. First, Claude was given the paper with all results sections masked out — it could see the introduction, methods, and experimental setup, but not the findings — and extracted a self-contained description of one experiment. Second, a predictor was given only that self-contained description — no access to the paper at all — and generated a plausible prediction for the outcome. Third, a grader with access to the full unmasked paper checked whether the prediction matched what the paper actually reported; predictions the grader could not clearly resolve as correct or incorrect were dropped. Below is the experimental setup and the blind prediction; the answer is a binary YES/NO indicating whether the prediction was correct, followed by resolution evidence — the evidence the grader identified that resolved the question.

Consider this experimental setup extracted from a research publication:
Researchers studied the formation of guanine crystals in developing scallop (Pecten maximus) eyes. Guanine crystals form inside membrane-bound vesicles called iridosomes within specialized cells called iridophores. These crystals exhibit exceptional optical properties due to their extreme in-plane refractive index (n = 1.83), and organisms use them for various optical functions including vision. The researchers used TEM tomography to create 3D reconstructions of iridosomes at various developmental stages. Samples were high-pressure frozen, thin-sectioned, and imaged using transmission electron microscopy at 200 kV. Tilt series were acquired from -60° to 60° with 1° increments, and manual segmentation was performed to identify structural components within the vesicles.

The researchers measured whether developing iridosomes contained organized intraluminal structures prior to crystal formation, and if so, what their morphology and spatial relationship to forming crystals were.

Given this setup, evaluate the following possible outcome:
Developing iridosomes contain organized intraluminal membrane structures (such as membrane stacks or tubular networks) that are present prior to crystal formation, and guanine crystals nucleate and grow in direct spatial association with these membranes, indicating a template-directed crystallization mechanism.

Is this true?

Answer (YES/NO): NO